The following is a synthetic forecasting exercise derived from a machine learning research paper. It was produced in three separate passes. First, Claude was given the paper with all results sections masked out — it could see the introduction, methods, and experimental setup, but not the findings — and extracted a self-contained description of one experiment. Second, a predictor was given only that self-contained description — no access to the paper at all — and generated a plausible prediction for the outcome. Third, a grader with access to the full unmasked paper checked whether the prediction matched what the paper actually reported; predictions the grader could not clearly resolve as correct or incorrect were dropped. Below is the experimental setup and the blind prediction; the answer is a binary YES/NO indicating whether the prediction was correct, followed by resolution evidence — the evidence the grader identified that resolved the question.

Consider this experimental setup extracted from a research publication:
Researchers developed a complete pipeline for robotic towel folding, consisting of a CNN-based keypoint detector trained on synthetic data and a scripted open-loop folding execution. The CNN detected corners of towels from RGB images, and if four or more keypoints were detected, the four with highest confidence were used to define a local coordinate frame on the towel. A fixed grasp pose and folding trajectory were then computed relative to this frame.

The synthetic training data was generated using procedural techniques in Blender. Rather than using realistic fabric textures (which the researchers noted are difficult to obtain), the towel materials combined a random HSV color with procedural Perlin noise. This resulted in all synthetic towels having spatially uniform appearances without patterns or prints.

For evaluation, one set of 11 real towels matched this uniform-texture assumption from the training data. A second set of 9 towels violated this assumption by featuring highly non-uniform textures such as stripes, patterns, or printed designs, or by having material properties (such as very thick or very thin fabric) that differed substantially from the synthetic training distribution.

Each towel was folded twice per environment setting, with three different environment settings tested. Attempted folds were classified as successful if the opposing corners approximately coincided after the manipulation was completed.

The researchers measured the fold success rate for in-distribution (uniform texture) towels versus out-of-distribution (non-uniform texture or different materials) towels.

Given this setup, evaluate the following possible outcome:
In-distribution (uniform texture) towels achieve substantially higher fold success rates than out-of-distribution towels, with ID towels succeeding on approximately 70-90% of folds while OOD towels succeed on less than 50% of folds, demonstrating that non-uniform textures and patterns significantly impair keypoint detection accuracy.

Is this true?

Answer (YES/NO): NO